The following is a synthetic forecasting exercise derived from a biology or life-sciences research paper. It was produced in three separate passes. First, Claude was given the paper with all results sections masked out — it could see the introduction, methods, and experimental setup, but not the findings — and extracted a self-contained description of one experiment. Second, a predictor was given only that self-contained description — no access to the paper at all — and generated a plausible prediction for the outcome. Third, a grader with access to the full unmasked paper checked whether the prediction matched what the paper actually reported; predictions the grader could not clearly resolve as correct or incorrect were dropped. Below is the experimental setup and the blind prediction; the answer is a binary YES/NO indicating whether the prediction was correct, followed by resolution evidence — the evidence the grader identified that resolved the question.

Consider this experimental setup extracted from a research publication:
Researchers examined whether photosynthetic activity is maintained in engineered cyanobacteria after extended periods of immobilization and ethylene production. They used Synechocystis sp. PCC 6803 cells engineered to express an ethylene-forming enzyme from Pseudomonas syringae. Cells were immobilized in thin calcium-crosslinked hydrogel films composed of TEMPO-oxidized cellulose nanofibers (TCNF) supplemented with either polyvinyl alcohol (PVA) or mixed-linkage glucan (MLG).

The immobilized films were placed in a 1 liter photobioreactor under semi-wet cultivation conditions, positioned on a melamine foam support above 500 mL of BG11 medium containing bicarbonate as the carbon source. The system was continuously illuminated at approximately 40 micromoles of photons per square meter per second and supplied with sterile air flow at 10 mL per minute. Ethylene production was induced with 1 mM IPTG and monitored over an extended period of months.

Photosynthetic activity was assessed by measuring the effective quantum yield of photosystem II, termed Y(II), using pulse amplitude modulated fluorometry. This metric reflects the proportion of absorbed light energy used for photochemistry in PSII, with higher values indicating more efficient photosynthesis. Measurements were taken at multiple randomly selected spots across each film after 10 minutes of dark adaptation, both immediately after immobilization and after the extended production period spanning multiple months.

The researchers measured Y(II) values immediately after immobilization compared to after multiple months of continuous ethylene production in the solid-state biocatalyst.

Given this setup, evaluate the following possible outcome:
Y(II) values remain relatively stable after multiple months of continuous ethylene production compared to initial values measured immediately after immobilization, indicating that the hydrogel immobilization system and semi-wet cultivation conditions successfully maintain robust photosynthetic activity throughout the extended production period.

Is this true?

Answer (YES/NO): NO